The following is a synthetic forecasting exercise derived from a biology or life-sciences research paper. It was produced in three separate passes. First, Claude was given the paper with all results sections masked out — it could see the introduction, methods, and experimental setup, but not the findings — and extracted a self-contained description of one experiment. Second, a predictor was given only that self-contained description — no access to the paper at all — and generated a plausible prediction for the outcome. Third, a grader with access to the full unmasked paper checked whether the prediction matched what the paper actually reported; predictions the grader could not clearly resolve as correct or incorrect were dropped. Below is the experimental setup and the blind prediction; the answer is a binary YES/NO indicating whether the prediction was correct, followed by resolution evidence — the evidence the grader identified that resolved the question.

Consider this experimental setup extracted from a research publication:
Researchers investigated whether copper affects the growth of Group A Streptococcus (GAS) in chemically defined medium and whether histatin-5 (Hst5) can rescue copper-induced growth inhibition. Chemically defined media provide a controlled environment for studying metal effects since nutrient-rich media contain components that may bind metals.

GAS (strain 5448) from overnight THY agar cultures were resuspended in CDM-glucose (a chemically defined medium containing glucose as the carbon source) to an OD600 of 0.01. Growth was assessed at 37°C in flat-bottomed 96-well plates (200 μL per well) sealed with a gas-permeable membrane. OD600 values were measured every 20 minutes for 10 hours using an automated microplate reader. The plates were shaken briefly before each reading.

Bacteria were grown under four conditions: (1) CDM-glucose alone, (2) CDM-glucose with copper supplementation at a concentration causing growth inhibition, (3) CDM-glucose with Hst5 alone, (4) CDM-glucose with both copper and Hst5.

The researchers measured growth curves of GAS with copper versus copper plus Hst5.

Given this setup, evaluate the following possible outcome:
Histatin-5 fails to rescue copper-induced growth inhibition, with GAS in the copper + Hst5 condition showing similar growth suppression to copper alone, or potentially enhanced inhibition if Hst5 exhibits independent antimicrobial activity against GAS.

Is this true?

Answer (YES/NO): NO